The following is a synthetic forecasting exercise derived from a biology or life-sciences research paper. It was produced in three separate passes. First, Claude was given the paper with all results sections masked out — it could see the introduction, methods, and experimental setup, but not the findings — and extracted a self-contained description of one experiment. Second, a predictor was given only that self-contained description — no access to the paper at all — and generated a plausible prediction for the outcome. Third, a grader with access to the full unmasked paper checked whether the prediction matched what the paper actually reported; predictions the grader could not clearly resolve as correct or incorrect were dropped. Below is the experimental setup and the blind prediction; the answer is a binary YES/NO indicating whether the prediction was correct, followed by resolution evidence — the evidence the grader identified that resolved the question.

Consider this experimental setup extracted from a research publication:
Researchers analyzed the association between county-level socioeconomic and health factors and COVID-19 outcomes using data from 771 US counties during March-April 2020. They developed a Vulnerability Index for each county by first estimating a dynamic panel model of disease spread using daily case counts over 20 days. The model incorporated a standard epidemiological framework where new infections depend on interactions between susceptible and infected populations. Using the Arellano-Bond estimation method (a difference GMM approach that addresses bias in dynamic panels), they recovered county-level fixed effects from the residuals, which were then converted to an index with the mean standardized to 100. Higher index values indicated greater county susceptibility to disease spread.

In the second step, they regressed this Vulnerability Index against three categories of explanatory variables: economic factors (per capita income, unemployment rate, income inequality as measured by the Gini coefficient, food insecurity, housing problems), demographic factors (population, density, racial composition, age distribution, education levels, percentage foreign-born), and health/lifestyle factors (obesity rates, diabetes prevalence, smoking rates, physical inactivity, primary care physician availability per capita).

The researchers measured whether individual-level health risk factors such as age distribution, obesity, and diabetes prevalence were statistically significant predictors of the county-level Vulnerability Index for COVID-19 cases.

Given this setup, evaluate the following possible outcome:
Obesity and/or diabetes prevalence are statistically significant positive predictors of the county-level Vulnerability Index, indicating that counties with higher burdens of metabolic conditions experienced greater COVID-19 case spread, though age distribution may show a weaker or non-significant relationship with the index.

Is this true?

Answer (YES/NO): NO